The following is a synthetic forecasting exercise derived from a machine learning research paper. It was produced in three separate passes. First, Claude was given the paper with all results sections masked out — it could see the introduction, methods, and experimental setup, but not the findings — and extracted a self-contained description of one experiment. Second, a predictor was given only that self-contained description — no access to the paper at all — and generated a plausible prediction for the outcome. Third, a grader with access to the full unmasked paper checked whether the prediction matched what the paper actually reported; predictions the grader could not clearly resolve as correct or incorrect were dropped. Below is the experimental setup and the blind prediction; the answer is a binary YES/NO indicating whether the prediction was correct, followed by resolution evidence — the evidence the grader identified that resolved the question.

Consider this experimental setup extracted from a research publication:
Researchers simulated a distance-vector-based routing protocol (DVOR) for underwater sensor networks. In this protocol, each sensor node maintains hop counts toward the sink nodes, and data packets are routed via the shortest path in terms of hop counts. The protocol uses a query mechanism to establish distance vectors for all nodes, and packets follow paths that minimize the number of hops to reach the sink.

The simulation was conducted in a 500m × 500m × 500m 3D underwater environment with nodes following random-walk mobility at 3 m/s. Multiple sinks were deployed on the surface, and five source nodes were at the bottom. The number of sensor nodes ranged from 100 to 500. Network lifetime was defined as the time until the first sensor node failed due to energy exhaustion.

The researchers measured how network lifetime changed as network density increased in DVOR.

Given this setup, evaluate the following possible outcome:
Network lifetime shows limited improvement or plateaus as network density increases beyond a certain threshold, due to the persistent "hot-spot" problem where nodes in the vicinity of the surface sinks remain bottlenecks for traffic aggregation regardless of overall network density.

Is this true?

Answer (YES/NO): NO